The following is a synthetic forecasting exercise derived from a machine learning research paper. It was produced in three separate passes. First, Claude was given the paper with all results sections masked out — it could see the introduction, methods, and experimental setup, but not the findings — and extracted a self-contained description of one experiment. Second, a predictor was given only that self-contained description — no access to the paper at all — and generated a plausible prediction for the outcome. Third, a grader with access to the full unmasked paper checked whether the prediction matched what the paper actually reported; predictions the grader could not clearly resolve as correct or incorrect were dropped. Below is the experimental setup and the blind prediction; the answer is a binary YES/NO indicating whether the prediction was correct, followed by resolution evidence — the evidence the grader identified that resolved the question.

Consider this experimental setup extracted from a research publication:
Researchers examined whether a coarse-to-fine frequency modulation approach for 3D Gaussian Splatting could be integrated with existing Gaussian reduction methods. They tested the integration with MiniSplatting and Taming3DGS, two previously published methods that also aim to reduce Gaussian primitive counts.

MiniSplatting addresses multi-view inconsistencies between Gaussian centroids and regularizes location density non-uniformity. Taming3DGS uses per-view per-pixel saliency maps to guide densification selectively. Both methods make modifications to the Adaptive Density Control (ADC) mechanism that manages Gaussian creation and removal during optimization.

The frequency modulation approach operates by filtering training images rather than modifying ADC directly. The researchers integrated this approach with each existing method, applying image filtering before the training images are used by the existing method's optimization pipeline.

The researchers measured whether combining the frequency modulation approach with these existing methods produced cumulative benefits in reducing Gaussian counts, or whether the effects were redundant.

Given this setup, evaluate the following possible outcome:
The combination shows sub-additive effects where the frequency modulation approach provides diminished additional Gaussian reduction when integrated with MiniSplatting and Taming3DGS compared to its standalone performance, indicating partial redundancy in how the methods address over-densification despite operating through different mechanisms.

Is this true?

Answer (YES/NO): NO